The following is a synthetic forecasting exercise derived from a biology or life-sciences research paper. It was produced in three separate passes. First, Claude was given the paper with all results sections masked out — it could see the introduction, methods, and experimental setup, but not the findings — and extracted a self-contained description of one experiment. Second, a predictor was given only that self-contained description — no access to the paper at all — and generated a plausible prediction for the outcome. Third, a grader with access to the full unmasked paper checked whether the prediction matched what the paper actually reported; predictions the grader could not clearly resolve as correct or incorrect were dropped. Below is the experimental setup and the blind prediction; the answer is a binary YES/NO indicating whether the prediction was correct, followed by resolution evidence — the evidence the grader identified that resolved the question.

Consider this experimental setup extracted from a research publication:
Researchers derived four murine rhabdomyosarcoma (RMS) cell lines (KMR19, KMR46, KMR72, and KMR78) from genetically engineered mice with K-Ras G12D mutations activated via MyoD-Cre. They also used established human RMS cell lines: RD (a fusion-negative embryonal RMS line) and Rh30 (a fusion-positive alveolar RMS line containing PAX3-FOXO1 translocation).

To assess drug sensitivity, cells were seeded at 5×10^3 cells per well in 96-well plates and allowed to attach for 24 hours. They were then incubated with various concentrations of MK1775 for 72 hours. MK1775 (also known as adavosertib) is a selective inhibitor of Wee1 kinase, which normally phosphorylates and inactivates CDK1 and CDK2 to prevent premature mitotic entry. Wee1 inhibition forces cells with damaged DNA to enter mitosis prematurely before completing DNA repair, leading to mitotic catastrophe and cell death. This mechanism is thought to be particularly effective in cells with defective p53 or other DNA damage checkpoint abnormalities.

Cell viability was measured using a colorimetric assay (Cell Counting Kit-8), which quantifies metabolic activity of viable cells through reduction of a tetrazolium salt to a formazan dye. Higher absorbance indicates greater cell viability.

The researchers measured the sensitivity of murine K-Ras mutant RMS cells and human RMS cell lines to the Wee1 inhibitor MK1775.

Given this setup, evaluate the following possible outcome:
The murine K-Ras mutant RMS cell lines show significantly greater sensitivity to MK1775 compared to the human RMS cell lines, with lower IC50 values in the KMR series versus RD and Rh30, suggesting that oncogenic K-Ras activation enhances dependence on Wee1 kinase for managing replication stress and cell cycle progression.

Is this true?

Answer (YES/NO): NO